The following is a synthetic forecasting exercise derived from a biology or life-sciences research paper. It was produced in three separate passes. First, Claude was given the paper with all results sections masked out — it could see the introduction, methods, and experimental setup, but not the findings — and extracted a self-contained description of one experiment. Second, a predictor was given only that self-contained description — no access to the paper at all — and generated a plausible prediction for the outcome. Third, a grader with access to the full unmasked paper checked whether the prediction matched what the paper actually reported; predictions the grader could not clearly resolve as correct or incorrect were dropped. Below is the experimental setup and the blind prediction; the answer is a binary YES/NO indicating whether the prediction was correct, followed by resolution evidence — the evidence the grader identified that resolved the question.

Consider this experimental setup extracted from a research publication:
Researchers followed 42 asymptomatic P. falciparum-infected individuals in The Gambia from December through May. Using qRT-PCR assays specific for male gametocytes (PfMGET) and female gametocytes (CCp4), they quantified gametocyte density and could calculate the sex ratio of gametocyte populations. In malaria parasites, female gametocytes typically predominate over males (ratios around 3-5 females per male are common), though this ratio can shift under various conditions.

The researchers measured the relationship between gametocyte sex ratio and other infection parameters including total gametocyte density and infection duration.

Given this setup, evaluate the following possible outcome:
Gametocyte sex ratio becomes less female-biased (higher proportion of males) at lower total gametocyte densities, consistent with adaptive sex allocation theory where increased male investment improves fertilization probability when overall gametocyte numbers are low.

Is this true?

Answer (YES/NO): NO